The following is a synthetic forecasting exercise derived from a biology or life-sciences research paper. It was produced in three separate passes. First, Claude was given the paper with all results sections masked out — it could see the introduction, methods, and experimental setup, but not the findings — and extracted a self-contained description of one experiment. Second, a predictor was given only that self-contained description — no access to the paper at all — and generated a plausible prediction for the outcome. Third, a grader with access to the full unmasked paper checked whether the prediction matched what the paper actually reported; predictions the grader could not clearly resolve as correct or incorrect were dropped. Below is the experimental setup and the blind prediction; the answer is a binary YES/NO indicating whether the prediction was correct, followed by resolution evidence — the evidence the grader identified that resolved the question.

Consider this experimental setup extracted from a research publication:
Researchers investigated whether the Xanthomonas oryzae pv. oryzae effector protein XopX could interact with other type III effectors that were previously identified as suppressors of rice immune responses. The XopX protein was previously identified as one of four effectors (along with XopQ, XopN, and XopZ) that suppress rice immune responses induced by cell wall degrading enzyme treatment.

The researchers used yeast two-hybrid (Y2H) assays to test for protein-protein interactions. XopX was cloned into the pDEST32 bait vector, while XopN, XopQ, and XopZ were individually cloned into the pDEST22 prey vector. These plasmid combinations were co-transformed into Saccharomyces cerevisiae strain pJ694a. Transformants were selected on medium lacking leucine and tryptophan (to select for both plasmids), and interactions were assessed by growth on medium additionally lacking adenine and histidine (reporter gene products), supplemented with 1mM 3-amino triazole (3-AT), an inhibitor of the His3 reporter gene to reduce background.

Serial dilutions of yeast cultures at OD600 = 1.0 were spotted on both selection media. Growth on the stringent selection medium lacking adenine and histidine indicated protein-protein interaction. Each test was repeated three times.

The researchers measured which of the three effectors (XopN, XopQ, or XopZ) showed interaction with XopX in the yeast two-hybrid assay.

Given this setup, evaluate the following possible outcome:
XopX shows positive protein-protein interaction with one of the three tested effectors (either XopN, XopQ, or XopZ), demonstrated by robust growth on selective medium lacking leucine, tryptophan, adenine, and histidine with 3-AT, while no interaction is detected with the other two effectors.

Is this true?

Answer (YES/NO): YES